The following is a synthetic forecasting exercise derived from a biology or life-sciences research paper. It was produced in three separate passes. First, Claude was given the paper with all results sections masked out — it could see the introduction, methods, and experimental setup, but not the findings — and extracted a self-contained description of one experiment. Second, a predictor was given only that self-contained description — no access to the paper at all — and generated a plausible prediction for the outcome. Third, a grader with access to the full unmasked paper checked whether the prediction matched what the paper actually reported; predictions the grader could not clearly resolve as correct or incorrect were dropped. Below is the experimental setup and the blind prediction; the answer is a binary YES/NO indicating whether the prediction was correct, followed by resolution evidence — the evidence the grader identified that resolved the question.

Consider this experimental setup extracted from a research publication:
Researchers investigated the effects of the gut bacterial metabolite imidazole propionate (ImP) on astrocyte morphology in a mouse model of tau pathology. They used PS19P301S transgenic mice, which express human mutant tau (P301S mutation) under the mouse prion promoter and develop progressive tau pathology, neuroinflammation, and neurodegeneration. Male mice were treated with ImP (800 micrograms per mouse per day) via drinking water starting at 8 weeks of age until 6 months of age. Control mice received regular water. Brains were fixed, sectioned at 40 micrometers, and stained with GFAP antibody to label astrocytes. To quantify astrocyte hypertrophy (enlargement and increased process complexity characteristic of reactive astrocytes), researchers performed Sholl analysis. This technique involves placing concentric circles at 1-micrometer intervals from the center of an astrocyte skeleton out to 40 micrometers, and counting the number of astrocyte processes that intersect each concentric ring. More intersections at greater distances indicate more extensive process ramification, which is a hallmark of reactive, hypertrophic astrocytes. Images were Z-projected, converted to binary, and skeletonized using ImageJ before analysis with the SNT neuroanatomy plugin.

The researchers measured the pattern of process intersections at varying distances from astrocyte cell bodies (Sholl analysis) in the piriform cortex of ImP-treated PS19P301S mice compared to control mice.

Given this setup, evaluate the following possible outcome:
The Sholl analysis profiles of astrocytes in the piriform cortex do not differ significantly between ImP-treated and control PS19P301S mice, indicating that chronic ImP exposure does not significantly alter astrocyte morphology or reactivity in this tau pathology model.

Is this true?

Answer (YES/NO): NO